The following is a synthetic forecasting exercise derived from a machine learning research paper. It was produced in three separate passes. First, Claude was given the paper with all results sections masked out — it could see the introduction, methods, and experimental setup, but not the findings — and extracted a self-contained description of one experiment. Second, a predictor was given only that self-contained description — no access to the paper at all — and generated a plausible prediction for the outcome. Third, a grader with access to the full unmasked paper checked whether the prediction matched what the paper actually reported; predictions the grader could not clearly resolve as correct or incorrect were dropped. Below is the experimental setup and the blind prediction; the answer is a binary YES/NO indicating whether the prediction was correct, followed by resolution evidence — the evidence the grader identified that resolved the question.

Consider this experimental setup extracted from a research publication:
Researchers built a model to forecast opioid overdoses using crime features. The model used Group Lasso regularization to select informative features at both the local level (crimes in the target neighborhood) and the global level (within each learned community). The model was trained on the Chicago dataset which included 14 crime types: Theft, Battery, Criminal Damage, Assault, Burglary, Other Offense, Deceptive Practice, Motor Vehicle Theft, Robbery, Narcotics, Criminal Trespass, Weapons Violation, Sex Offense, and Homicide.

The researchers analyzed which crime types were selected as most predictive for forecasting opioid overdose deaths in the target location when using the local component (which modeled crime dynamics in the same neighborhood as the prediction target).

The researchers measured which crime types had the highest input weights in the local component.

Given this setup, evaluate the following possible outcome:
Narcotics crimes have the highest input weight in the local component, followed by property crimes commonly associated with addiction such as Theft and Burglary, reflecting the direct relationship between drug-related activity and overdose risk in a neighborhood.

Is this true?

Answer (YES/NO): NO